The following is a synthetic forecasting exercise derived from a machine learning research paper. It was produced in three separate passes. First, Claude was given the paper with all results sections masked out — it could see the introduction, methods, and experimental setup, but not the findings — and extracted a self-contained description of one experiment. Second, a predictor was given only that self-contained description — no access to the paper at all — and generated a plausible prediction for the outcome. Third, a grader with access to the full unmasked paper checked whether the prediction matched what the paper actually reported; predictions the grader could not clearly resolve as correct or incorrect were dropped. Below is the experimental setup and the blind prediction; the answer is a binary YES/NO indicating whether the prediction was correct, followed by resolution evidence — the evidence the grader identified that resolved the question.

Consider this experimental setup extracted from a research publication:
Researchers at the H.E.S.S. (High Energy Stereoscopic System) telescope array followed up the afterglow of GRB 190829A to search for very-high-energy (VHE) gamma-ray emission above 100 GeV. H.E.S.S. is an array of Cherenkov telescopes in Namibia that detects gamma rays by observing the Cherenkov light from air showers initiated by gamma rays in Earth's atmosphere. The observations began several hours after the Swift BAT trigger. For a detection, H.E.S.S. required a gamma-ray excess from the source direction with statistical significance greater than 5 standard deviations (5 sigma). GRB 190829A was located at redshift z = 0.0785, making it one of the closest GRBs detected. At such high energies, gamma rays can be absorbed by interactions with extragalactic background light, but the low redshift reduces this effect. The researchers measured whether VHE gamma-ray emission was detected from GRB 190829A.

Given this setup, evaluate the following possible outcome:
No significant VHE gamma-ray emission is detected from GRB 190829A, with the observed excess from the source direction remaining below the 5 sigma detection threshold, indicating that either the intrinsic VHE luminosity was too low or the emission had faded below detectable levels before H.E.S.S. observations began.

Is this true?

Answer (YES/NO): NO